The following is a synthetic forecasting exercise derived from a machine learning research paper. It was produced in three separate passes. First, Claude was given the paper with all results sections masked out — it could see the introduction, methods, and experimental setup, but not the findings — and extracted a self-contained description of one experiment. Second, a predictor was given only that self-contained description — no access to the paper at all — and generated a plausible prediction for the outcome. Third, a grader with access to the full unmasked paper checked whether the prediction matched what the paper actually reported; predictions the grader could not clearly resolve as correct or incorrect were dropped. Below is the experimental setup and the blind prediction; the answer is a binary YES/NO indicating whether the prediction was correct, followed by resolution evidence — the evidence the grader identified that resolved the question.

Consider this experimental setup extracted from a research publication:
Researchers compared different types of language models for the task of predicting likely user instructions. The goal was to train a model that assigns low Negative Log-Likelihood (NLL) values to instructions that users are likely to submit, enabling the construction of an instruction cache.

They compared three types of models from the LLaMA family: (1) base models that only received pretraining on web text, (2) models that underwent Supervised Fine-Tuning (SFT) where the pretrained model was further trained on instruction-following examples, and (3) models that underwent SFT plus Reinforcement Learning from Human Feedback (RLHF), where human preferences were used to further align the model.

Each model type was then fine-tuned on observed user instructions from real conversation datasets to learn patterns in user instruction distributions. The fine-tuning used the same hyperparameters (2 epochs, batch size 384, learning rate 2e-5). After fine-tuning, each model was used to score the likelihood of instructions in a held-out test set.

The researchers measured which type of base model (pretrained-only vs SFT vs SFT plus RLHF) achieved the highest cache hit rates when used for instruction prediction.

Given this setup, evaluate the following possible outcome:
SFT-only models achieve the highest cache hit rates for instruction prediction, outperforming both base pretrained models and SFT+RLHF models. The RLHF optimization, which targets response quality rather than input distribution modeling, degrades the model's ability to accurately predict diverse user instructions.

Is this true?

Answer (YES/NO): NO